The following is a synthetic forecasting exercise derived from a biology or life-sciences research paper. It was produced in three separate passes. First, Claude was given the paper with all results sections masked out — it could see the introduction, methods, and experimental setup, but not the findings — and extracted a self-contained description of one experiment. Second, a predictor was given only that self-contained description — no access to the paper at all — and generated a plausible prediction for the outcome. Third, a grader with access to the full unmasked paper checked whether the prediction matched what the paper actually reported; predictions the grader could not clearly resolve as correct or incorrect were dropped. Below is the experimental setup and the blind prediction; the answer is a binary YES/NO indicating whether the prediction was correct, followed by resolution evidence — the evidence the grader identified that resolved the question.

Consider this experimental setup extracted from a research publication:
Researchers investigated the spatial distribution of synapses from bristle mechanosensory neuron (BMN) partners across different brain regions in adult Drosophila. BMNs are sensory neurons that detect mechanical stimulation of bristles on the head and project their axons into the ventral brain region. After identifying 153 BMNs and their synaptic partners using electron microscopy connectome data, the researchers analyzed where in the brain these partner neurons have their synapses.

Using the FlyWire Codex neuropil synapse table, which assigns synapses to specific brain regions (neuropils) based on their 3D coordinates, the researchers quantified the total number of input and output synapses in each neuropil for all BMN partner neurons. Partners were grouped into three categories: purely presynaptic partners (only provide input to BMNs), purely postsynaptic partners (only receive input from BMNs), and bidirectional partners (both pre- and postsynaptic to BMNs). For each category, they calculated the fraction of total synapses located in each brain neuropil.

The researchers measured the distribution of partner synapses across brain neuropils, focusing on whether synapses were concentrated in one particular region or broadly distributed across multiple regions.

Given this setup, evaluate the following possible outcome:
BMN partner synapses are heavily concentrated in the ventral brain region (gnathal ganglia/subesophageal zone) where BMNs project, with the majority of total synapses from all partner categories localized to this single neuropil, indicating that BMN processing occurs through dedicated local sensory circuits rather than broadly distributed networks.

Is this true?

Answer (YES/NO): YES